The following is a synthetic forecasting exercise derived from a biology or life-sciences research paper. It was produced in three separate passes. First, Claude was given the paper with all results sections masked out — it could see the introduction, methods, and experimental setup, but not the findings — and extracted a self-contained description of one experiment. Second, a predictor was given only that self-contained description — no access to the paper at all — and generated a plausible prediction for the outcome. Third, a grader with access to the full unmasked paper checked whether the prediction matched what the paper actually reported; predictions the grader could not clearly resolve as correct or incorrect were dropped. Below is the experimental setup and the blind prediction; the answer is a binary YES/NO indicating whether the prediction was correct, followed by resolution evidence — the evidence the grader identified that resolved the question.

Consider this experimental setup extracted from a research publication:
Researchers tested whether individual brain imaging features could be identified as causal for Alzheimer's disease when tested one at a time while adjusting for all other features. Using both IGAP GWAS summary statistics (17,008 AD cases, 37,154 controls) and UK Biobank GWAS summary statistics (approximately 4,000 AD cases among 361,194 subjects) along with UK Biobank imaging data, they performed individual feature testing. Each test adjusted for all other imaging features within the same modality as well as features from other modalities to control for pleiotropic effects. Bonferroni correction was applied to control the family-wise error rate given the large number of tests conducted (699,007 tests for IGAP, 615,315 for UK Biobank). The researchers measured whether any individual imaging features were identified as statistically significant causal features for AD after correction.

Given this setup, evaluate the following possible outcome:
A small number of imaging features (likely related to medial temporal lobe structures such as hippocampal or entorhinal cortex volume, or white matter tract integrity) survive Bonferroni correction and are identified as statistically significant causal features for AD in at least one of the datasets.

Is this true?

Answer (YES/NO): NO